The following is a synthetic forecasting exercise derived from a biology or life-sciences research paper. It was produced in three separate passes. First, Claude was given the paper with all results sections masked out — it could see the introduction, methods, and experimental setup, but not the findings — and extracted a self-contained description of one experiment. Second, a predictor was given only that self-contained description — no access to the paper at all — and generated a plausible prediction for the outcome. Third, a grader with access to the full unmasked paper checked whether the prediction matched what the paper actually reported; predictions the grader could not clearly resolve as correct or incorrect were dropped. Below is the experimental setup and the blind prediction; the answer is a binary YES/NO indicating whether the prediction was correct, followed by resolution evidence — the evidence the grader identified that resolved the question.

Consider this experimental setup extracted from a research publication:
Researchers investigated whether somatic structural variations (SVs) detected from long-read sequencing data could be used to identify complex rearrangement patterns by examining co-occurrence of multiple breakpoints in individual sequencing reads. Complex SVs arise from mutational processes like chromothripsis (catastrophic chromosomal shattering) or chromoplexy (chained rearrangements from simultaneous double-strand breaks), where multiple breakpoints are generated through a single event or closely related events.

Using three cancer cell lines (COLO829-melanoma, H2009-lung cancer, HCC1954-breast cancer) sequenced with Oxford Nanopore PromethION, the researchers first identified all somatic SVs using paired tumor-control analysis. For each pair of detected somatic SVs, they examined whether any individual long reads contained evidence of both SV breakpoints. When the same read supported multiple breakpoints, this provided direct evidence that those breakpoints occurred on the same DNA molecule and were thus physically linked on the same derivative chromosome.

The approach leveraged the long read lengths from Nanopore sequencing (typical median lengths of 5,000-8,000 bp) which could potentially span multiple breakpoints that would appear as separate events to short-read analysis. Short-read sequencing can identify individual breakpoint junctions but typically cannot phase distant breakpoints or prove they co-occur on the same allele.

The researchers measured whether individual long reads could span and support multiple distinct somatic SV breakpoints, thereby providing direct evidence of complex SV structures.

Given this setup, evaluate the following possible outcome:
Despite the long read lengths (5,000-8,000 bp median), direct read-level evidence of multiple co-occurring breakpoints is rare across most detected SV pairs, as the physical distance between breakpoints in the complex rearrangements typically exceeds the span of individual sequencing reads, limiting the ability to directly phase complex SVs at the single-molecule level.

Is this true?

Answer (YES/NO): NO